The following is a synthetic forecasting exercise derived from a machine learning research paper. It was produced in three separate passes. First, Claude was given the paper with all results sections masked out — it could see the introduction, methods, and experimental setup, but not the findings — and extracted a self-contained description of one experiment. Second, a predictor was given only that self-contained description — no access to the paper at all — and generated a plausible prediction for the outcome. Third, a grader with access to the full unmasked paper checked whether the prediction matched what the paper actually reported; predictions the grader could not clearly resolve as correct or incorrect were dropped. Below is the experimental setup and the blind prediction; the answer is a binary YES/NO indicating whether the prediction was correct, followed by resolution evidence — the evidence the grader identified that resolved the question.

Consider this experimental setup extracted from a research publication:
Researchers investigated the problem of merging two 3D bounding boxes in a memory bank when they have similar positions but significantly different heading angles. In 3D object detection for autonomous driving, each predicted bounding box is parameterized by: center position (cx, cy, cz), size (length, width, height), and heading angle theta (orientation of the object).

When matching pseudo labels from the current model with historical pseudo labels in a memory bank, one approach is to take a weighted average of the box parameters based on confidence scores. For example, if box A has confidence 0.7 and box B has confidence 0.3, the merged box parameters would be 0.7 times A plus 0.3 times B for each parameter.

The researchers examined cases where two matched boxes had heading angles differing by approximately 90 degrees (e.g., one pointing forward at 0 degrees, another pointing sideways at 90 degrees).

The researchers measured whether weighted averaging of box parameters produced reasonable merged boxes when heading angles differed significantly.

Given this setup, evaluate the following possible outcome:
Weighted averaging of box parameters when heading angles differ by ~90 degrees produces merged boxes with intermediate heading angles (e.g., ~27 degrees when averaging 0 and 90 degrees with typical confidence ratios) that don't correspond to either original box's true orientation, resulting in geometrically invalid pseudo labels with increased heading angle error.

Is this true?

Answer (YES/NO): YES